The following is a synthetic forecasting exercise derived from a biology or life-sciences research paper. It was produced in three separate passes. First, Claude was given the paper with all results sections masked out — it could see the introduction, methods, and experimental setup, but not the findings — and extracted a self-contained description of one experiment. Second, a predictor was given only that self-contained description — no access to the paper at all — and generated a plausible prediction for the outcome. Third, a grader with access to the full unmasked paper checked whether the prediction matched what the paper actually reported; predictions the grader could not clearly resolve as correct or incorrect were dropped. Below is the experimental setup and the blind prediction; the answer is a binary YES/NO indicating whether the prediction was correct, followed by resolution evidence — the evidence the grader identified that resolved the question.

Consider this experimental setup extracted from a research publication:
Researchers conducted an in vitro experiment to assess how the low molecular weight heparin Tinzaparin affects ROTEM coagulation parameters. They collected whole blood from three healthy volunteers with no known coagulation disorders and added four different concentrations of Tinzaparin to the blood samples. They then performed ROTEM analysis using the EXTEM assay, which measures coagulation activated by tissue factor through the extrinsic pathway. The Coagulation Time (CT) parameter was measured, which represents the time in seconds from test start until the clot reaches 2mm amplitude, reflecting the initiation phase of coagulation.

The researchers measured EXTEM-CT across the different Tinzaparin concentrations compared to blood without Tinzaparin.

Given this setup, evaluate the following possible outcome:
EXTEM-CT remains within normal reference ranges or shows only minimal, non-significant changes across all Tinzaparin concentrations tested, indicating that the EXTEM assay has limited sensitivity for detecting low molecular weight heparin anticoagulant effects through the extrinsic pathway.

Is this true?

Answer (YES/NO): YES